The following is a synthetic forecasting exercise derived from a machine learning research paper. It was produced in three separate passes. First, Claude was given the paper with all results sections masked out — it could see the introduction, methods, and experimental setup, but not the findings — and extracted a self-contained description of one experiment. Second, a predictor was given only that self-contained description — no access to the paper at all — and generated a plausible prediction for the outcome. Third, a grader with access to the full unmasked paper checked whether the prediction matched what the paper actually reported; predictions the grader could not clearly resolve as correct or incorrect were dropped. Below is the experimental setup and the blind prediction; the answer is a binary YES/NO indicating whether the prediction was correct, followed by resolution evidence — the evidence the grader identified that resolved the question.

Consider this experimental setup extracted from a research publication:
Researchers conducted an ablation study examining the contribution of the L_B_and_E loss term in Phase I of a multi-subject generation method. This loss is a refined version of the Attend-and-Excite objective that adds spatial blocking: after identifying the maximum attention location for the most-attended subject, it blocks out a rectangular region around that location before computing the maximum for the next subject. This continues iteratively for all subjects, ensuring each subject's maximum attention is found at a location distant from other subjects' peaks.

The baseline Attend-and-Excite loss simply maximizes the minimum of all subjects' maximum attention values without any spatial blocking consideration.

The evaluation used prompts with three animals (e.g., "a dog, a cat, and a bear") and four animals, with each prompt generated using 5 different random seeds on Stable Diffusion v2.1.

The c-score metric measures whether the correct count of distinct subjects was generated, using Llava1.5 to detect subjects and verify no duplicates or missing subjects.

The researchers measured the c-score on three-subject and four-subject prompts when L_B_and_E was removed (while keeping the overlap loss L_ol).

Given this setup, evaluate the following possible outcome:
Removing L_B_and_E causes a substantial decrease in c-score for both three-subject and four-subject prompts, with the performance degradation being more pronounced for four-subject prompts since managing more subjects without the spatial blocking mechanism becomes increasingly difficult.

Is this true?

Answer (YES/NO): NO